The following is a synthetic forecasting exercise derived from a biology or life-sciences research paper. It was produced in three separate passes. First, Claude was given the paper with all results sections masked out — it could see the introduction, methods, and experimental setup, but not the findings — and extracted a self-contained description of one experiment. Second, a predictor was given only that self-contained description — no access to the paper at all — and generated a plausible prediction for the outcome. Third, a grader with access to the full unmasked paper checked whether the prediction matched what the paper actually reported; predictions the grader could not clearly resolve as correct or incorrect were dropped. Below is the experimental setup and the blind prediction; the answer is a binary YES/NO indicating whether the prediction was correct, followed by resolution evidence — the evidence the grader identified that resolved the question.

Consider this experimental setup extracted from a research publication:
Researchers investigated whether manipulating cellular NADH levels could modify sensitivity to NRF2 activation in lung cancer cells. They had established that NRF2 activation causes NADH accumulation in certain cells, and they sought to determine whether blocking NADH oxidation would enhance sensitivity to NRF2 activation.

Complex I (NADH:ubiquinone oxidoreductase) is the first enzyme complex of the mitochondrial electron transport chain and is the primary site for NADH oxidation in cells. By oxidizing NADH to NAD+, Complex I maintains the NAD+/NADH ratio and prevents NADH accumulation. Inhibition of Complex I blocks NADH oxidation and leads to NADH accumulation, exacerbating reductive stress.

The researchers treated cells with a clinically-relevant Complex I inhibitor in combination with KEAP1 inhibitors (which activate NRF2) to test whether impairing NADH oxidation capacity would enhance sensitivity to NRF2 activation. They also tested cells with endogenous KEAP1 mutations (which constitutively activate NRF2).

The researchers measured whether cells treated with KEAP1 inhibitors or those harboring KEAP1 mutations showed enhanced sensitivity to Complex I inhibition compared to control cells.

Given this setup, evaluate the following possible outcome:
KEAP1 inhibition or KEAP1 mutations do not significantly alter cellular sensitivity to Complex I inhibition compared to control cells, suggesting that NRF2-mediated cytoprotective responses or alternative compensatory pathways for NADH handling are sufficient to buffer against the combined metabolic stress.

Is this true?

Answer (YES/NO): NO